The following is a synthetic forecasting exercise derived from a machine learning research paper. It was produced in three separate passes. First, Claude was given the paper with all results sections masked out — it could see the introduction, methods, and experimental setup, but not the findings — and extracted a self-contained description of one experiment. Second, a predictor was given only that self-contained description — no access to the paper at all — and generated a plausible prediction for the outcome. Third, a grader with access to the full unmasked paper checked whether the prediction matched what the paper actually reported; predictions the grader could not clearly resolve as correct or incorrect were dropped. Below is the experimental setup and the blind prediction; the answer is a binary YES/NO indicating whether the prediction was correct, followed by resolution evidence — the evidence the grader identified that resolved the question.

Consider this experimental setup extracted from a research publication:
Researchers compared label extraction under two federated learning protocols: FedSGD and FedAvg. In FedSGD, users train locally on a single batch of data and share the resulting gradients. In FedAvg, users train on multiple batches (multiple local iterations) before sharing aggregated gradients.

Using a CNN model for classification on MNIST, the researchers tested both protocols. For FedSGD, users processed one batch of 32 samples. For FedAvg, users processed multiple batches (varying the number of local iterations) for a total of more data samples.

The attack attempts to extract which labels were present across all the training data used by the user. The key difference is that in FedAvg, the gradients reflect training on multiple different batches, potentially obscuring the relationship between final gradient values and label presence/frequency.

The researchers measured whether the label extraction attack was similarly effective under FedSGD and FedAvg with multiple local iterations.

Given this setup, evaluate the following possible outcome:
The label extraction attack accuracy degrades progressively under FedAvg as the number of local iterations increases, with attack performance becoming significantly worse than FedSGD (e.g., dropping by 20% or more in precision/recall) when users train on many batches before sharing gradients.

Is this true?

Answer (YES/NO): NO